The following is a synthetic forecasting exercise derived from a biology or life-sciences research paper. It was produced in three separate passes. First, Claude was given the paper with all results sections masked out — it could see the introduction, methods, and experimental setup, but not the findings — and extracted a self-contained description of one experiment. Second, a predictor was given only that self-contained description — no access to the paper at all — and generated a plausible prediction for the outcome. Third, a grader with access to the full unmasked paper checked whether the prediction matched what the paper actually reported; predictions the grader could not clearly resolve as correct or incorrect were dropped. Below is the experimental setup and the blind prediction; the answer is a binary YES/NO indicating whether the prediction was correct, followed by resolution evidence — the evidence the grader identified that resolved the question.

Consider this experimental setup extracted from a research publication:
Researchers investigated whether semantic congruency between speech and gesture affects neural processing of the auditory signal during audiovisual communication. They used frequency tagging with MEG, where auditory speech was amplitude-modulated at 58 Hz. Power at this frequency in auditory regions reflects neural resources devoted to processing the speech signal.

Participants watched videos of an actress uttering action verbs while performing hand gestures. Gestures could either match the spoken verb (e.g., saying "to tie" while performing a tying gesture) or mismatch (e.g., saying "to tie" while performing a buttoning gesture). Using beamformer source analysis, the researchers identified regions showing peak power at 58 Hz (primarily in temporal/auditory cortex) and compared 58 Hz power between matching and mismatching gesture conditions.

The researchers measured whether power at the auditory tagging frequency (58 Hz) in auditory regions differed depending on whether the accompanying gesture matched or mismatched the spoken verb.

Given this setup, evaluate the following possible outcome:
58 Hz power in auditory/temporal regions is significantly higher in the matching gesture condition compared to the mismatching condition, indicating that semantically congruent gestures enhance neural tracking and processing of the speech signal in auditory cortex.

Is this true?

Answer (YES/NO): NO